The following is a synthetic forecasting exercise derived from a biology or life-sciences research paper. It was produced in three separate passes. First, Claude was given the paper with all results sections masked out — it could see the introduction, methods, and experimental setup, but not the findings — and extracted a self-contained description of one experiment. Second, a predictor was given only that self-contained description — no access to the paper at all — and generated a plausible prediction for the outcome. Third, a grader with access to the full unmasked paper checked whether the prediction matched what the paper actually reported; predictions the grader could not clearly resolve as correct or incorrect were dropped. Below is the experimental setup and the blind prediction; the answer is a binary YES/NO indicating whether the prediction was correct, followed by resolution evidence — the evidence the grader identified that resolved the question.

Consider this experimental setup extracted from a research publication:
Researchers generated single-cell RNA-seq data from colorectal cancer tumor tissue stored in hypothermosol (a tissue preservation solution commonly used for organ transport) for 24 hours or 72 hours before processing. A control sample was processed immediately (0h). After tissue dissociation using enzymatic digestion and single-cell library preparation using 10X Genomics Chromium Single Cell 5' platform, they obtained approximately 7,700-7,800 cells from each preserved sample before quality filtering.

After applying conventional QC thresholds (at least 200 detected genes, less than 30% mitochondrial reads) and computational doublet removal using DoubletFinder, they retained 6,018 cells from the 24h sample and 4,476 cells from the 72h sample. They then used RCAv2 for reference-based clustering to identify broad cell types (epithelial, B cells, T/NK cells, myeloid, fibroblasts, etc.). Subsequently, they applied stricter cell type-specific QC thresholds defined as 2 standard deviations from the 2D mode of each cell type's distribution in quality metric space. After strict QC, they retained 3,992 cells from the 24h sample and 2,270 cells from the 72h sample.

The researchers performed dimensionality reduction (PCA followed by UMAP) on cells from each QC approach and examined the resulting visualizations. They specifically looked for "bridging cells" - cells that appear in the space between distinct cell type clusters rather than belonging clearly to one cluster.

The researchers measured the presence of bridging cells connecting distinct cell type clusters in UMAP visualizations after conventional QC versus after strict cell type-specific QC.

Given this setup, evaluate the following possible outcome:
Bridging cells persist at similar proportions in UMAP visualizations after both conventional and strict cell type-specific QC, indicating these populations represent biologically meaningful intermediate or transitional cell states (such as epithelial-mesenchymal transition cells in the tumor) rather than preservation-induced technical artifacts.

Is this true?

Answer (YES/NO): NO